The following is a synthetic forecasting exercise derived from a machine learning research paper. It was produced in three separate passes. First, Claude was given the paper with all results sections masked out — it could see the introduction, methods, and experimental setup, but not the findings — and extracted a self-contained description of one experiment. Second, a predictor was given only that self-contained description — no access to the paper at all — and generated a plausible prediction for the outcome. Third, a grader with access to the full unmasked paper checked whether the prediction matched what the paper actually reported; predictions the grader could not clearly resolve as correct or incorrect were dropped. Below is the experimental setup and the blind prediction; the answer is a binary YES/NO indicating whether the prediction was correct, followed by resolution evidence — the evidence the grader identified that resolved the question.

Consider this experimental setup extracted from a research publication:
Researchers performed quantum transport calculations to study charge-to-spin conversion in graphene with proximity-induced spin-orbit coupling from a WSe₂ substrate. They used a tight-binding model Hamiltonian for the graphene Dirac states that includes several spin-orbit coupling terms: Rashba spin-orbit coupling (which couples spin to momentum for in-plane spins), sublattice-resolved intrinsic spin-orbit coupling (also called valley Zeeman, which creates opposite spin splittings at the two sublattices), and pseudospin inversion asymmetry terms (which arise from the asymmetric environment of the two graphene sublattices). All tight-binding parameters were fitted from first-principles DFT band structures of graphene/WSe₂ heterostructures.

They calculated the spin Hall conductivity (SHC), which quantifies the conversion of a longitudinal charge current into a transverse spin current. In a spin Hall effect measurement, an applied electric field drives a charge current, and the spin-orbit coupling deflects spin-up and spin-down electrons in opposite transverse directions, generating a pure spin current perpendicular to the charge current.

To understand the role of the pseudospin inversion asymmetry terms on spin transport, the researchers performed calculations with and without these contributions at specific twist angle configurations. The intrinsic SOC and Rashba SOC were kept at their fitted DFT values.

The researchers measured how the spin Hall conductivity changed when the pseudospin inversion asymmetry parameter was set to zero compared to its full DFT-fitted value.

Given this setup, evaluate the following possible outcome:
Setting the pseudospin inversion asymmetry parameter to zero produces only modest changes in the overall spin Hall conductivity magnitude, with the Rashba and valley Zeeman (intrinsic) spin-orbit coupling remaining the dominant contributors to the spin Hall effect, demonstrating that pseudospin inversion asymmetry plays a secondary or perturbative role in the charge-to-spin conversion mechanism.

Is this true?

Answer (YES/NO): NO